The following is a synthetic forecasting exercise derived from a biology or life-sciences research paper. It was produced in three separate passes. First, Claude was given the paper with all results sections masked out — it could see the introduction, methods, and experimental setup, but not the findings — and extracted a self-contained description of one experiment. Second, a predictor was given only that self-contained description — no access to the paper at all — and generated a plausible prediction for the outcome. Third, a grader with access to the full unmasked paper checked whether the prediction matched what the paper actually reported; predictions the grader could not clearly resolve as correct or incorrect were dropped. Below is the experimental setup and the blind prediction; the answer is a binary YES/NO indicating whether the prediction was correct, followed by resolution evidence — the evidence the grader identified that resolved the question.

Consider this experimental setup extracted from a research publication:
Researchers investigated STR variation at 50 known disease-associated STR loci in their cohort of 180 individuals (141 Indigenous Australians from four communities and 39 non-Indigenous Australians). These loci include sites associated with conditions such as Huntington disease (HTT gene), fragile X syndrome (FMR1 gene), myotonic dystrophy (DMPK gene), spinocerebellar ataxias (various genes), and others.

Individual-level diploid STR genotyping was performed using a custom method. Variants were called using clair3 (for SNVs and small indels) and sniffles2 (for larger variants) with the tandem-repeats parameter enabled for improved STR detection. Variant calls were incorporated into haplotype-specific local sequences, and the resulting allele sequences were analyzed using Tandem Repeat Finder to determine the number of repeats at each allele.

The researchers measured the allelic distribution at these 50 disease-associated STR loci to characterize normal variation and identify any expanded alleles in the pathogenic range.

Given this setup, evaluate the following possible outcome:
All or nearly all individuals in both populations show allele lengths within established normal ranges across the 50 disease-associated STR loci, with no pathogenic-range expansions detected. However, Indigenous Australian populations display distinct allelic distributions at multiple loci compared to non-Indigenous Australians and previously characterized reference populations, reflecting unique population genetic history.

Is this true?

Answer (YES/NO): NO